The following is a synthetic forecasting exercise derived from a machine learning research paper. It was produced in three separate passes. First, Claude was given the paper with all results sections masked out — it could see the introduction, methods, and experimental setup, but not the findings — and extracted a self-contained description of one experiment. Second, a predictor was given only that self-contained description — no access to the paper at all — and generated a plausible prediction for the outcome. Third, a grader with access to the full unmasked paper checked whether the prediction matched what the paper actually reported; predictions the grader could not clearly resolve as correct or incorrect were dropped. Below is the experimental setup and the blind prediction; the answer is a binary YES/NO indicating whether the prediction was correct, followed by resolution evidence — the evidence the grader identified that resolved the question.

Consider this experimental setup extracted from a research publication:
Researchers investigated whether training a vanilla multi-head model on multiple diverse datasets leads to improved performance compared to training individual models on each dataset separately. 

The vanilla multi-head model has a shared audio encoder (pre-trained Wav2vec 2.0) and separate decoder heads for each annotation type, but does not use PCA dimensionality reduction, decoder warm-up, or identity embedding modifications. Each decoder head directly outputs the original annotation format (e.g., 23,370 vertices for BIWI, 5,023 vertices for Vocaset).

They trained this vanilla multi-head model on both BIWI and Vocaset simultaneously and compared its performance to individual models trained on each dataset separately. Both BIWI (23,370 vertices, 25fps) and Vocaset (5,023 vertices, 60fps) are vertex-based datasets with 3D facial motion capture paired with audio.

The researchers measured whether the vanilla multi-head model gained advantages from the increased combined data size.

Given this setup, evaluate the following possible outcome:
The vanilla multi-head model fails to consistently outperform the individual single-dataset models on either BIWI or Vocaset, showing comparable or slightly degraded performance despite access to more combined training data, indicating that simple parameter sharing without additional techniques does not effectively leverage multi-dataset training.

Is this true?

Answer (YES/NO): YES